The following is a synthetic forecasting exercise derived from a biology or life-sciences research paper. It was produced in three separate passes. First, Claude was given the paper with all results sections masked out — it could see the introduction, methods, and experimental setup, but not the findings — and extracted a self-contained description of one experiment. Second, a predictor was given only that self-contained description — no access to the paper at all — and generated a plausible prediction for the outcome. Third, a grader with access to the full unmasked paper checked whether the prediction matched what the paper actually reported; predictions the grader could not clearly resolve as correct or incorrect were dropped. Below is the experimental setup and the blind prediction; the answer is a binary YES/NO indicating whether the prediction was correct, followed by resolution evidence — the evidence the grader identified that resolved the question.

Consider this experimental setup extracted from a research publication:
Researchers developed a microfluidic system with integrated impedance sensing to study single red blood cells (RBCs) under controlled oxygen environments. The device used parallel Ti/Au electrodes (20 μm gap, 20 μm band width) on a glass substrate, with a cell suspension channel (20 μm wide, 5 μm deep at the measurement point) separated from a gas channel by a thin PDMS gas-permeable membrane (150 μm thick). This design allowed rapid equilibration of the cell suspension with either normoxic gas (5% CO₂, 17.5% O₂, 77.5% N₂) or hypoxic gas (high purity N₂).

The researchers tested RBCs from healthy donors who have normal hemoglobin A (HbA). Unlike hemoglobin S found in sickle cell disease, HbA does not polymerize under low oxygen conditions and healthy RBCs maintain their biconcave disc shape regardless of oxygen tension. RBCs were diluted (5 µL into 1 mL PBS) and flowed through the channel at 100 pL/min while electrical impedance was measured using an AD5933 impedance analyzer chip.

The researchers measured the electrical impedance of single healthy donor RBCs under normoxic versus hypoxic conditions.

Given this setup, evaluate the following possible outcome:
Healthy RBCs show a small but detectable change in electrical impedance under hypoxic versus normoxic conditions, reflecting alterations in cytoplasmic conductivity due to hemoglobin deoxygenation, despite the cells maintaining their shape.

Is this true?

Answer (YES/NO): NO